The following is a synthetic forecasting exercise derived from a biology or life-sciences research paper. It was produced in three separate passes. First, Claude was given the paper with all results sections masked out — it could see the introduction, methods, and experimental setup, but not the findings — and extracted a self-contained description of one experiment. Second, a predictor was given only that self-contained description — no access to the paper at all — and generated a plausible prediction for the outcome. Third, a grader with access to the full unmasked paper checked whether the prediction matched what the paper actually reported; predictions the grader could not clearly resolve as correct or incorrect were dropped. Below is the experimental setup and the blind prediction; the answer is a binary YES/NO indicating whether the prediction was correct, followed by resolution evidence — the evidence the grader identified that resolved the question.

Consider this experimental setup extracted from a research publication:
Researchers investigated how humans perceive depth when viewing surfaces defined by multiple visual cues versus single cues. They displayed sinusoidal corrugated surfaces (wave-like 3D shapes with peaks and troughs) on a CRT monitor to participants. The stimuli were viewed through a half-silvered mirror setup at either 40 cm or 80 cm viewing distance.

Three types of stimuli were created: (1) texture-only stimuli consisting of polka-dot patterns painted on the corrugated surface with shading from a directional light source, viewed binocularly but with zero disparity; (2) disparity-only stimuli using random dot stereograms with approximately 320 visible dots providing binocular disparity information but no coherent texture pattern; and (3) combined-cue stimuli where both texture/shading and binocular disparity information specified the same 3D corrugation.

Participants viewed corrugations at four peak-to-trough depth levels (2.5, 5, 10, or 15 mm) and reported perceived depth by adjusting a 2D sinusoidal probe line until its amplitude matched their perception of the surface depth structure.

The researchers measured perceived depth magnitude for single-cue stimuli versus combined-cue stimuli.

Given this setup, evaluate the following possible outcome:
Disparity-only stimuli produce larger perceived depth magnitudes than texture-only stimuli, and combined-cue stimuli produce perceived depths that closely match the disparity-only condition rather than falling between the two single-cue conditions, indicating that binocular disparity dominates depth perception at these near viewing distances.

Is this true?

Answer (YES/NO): NO